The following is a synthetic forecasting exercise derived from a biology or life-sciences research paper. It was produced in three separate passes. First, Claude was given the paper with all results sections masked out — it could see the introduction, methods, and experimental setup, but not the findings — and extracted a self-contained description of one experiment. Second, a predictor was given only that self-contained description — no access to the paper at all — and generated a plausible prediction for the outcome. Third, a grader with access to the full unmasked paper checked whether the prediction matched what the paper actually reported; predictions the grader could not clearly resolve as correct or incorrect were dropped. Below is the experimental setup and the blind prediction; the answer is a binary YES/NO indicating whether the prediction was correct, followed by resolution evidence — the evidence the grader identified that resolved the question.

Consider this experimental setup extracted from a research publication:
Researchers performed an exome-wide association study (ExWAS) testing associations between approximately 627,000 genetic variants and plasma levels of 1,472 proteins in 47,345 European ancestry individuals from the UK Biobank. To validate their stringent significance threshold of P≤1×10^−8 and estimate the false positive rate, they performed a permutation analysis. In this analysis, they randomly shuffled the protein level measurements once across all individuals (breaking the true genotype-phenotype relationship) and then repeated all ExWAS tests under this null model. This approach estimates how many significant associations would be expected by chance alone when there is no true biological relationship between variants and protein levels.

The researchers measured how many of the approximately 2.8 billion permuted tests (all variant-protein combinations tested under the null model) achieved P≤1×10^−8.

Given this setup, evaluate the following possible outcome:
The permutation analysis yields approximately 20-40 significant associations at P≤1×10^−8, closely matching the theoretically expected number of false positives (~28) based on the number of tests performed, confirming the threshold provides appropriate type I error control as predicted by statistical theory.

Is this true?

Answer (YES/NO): YES